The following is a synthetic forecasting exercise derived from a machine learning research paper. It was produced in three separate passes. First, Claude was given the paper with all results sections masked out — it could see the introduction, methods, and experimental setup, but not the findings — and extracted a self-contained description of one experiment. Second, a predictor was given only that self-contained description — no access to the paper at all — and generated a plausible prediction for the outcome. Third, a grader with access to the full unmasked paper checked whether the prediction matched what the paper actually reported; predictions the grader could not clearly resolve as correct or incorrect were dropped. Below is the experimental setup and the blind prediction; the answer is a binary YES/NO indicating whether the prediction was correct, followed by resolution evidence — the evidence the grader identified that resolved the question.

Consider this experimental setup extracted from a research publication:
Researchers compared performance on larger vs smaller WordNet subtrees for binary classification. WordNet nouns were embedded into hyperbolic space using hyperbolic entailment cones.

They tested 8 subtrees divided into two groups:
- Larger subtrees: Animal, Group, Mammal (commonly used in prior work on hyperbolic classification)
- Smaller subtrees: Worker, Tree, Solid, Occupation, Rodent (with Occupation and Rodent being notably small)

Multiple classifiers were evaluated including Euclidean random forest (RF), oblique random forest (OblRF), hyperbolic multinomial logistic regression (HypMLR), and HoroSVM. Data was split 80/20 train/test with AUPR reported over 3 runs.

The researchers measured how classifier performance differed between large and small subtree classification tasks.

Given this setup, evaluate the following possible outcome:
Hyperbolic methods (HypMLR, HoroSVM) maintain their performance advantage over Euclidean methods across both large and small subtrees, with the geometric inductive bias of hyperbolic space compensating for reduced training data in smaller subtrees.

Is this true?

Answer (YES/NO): NO